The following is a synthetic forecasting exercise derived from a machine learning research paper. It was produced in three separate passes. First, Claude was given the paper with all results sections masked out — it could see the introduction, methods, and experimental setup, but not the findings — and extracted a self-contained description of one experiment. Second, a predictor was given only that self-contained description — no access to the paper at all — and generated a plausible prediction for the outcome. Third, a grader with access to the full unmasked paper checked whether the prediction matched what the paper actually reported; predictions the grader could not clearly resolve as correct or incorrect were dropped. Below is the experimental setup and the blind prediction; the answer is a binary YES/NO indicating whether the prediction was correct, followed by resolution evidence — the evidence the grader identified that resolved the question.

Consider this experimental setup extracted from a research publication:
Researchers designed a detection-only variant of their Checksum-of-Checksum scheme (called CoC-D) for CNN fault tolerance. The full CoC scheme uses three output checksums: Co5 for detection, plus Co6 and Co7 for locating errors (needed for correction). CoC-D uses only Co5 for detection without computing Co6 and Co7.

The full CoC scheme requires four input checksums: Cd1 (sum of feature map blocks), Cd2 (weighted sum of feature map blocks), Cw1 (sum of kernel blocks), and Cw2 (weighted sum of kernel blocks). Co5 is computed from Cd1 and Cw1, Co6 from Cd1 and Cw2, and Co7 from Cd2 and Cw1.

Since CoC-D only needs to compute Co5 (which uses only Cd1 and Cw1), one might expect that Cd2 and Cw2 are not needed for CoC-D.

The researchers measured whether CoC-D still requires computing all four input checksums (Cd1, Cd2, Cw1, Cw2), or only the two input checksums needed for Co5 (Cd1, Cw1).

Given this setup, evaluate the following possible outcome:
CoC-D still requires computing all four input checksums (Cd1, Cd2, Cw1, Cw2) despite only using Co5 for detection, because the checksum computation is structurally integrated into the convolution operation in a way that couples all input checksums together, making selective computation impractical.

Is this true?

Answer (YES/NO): NO